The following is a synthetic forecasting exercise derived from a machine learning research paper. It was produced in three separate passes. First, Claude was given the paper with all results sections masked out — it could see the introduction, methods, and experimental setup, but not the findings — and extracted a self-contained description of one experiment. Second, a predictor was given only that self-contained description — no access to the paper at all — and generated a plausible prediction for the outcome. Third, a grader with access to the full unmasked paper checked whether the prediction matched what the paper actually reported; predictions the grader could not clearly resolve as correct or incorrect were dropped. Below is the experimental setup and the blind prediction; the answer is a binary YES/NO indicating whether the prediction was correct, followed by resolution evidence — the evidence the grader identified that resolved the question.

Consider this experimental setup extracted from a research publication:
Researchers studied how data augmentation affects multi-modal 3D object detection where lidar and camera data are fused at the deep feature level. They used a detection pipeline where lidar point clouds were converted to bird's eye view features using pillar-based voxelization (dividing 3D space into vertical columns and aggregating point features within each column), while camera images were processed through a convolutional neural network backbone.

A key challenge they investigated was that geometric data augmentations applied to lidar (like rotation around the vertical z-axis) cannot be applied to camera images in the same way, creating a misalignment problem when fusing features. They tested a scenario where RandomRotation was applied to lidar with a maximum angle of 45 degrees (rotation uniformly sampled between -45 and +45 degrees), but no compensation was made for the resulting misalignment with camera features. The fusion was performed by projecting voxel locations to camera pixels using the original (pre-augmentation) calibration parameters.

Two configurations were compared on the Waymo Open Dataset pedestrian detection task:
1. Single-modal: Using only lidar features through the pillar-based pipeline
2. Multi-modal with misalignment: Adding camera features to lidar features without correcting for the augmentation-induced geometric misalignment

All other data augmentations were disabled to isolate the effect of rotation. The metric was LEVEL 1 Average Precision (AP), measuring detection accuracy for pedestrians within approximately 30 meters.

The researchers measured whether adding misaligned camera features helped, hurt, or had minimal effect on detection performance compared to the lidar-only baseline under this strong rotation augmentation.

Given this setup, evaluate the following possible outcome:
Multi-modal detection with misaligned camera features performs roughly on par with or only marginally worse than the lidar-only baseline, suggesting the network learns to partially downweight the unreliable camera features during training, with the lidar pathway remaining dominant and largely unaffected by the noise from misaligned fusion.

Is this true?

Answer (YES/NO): NO